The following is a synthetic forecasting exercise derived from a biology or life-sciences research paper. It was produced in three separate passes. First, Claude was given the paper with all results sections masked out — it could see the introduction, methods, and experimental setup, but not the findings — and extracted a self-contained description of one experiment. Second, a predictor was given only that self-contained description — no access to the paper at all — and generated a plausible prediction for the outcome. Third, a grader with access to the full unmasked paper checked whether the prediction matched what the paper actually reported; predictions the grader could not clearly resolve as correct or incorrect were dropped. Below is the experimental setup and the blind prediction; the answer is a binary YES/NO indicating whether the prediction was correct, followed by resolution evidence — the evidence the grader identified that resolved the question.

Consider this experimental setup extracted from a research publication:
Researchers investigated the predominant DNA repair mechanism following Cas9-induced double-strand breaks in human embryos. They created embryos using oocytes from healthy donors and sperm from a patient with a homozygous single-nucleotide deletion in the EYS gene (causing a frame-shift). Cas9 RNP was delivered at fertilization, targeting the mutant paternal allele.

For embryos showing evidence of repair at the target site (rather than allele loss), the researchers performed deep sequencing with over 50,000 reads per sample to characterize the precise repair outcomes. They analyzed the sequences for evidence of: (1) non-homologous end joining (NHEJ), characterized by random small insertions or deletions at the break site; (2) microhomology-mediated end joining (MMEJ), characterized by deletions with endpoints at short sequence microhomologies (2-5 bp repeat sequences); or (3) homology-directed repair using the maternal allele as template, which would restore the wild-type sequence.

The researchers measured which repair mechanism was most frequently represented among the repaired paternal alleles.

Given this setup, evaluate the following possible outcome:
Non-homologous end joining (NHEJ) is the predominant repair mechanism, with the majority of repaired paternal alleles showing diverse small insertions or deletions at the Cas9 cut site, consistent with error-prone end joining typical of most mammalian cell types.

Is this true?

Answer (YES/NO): NO